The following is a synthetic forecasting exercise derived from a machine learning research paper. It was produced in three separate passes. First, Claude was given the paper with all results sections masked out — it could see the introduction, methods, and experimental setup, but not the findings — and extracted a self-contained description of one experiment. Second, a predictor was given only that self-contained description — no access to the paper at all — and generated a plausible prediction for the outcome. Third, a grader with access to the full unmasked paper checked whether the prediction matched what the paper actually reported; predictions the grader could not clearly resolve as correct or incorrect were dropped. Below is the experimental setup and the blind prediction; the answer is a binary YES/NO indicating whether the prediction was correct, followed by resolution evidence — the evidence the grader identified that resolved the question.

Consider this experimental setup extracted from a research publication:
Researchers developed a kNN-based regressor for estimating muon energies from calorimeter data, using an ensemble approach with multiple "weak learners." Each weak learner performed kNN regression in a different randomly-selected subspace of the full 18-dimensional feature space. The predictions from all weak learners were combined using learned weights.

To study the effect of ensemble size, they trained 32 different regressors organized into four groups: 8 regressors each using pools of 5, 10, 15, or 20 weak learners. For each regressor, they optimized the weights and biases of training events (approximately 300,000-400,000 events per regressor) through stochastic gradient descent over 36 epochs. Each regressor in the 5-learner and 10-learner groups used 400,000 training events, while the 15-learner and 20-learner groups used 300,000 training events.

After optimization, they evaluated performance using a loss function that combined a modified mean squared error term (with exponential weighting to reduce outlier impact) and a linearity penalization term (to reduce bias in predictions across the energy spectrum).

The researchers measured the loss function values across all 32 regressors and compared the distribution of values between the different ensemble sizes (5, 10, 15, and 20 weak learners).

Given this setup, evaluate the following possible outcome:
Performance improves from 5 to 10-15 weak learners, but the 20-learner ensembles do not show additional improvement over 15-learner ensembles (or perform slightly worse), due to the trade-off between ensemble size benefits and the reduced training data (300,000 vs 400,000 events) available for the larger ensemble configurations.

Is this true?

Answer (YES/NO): YES